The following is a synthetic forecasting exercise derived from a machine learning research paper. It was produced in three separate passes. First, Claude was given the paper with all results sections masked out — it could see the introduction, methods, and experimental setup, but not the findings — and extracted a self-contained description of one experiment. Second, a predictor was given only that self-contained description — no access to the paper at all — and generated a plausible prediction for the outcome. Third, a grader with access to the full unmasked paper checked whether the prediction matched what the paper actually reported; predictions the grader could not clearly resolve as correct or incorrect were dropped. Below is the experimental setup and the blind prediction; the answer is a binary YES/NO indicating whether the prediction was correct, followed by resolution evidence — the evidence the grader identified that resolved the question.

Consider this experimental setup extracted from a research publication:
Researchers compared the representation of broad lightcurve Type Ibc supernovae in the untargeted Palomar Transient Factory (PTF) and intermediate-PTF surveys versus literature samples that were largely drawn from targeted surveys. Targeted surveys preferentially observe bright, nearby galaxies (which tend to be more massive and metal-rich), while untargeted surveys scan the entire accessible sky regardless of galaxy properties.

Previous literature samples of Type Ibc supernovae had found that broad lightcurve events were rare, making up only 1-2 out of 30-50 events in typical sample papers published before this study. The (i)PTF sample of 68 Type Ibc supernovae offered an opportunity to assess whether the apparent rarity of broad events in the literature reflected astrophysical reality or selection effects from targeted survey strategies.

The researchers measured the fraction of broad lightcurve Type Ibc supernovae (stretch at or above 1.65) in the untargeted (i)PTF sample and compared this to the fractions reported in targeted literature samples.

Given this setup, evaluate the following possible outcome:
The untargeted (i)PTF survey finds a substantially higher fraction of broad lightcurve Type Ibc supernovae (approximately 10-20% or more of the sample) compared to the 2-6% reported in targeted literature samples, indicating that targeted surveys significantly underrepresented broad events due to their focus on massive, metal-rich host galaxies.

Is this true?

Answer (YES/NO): YES